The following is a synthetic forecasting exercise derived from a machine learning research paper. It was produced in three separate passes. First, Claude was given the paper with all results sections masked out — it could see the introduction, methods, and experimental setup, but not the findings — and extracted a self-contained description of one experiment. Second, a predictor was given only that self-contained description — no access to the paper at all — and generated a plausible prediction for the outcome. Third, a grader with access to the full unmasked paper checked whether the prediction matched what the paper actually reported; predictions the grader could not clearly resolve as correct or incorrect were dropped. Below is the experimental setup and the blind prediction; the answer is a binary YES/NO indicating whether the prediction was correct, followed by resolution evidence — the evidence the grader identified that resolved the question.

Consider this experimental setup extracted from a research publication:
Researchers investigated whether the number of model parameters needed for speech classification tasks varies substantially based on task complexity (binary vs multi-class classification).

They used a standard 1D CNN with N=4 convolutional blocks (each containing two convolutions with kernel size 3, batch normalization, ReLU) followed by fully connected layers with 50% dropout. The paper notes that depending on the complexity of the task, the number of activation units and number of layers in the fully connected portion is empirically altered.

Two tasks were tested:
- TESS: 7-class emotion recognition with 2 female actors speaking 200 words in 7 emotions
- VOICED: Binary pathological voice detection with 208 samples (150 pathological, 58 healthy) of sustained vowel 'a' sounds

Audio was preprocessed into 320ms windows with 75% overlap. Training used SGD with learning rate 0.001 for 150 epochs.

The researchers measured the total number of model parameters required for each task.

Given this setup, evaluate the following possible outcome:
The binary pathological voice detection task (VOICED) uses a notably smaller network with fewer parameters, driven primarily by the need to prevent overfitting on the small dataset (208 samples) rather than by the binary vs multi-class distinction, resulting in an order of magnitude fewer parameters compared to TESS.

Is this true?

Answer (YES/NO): NO